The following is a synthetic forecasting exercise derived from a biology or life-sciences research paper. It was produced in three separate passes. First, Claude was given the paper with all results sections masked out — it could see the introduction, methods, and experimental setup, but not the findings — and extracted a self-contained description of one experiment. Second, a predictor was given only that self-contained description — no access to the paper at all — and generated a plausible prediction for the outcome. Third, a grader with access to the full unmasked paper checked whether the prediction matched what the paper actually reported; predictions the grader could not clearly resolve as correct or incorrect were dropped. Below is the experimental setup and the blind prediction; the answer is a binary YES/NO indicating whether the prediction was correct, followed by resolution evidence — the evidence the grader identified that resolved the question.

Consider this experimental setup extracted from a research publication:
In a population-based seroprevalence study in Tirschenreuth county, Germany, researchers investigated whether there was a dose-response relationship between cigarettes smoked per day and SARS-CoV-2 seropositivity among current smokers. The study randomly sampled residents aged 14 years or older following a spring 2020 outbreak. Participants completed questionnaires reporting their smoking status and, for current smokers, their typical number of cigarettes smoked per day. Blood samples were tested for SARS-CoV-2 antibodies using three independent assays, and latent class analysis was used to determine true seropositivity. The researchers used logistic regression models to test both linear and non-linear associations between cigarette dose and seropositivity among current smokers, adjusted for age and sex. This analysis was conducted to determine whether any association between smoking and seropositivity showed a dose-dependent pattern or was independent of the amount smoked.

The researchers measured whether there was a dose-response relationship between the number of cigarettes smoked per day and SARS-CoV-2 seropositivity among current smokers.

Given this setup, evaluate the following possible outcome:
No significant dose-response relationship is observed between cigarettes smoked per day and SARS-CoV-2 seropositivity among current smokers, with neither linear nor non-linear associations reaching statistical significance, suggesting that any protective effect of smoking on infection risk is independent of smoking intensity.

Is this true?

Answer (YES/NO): NO